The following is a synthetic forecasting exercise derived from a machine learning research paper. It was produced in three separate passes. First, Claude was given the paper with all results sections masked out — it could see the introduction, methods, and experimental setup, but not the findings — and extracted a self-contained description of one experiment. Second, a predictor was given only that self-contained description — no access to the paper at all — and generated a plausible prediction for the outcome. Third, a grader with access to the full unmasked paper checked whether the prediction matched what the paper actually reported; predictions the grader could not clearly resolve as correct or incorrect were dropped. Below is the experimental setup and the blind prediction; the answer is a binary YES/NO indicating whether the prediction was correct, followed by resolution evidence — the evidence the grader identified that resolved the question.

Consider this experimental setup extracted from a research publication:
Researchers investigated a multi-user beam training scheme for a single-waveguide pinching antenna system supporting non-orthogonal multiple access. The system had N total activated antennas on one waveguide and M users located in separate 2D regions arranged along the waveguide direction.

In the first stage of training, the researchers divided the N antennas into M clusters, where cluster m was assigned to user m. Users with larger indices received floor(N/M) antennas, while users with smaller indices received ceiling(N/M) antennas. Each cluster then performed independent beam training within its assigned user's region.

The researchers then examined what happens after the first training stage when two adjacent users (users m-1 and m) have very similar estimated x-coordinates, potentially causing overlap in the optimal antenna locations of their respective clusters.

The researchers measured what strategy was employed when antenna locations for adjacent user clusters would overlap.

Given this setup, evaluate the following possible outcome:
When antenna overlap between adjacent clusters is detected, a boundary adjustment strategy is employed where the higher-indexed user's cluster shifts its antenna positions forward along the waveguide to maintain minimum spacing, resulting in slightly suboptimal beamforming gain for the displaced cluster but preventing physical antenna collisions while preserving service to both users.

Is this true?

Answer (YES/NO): NO